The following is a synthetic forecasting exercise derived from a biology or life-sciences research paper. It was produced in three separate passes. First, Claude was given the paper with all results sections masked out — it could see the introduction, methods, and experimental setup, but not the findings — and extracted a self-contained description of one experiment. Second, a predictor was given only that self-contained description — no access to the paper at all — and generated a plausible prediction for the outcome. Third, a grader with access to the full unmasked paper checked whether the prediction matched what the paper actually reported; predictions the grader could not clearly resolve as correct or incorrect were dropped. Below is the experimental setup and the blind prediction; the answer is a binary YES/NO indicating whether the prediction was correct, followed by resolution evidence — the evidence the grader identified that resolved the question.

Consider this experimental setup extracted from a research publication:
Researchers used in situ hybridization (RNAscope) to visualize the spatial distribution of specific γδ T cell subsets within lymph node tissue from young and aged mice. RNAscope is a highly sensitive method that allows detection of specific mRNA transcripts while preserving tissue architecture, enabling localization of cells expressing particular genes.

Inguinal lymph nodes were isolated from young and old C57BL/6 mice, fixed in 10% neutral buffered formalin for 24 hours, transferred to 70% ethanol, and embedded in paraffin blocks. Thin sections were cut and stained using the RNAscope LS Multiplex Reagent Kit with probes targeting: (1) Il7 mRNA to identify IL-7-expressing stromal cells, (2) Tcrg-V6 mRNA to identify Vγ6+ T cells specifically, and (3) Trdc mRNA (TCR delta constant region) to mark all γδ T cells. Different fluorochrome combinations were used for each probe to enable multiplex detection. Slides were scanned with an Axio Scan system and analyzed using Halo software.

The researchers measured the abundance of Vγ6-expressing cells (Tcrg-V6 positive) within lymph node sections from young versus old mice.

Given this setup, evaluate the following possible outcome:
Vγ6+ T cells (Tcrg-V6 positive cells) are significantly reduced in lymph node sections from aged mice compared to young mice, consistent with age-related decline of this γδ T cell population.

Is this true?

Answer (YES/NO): NO